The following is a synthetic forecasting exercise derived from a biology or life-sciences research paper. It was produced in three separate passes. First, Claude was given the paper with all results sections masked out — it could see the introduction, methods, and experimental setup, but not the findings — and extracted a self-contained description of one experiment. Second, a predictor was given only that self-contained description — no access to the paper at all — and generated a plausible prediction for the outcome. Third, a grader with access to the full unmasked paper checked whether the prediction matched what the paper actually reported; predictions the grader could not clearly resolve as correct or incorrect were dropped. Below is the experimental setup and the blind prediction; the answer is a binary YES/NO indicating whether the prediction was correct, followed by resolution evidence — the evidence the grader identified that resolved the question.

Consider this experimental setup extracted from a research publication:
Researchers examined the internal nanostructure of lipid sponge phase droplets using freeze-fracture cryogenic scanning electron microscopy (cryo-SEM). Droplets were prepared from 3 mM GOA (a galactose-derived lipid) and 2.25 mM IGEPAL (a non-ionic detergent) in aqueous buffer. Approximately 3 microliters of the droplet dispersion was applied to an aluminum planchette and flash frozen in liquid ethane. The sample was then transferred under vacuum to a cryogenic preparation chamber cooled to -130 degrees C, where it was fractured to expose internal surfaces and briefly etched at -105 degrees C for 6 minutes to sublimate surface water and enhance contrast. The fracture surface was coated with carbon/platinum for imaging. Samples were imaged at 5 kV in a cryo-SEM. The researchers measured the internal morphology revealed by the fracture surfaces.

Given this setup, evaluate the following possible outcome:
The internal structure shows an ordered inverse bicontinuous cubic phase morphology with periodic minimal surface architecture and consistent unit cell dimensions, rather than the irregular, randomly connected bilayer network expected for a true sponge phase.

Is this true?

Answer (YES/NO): NO